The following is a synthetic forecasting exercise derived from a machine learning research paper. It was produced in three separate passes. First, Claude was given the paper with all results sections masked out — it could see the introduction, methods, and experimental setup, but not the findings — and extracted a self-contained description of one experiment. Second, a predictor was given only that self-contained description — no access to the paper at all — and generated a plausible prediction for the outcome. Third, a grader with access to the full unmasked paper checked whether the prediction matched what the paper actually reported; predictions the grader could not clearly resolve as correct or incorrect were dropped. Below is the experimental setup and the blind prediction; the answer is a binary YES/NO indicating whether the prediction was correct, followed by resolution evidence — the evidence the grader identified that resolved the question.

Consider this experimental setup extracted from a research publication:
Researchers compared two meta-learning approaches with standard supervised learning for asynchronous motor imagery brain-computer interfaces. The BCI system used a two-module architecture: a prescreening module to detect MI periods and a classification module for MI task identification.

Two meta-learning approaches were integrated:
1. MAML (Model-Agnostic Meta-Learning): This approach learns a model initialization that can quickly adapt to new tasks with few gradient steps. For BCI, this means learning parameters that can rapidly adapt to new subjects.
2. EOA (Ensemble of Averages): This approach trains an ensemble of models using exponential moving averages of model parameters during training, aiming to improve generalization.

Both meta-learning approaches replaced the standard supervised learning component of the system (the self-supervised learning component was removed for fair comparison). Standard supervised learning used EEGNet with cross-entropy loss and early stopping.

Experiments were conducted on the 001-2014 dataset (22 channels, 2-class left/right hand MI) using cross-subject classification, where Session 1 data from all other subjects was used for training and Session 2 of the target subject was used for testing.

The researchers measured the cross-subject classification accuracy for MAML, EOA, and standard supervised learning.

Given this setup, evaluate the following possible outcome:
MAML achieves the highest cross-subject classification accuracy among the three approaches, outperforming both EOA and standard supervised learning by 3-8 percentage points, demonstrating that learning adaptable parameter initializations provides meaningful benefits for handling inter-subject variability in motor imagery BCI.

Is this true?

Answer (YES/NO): NO